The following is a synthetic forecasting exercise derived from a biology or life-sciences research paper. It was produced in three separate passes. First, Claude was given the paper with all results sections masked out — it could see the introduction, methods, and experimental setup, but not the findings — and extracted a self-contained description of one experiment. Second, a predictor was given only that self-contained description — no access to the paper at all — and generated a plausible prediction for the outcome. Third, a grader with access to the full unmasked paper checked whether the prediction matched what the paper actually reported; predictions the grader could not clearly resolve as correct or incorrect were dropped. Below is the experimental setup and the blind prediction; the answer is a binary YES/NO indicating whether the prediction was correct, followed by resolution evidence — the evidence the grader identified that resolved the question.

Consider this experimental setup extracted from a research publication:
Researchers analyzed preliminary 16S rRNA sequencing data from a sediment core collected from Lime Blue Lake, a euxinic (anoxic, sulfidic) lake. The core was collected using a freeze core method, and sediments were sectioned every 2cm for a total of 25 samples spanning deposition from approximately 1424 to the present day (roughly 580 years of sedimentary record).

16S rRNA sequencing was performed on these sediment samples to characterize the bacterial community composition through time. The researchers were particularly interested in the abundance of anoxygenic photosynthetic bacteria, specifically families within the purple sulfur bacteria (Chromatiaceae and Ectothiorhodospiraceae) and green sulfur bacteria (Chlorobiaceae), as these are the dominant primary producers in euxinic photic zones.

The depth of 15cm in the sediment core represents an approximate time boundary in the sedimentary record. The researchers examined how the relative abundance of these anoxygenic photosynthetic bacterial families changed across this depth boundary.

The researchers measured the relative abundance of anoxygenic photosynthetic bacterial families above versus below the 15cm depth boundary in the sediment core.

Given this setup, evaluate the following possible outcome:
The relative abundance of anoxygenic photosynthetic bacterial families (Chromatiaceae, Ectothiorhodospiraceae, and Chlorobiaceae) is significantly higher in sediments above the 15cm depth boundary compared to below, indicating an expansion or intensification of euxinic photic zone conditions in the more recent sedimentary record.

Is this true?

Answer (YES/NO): YES